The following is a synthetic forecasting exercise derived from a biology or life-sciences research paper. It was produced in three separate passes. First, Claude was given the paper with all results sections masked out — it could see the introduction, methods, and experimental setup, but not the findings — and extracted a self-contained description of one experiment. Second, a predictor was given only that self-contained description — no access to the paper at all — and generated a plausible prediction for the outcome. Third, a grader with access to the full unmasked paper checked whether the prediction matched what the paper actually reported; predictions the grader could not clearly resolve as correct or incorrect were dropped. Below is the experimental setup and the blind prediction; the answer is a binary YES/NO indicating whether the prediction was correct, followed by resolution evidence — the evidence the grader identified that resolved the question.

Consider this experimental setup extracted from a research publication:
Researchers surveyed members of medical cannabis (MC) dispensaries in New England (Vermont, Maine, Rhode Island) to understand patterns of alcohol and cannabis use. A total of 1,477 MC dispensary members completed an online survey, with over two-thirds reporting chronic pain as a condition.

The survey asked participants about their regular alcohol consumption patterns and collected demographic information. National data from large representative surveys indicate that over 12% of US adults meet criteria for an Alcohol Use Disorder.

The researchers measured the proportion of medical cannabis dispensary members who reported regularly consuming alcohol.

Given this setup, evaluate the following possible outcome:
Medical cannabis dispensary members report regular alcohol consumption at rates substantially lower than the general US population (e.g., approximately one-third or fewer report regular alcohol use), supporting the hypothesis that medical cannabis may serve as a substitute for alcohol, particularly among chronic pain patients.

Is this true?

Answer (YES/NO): NO